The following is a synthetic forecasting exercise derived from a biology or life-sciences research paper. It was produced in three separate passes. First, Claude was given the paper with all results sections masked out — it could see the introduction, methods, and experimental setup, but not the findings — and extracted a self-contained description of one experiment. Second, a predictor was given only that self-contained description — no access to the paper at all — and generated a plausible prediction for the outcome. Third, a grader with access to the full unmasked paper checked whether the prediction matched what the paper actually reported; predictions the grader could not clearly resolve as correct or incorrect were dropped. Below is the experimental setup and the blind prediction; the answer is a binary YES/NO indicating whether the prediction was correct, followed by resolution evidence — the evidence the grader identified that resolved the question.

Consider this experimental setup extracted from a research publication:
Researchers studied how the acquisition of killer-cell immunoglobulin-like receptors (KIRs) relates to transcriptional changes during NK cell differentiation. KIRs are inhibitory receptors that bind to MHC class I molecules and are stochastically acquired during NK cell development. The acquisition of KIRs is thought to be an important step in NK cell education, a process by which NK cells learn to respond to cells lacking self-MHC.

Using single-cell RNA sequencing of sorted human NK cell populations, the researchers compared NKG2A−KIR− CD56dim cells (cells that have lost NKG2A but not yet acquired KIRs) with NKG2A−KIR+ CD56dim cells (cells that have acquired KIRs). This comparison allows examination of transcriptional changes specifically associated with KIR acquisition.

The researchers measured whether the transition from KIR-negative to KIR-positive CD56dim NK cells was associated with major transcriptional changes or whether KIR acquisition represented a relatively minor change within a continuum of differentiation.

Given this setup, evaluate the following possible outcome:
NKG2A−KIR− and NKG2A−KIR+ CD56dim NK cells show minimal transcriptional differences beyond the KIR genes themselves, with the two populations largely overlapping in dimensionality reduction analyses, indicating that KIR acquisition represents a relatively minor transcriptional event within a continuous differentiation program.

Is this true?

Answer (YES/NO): YES